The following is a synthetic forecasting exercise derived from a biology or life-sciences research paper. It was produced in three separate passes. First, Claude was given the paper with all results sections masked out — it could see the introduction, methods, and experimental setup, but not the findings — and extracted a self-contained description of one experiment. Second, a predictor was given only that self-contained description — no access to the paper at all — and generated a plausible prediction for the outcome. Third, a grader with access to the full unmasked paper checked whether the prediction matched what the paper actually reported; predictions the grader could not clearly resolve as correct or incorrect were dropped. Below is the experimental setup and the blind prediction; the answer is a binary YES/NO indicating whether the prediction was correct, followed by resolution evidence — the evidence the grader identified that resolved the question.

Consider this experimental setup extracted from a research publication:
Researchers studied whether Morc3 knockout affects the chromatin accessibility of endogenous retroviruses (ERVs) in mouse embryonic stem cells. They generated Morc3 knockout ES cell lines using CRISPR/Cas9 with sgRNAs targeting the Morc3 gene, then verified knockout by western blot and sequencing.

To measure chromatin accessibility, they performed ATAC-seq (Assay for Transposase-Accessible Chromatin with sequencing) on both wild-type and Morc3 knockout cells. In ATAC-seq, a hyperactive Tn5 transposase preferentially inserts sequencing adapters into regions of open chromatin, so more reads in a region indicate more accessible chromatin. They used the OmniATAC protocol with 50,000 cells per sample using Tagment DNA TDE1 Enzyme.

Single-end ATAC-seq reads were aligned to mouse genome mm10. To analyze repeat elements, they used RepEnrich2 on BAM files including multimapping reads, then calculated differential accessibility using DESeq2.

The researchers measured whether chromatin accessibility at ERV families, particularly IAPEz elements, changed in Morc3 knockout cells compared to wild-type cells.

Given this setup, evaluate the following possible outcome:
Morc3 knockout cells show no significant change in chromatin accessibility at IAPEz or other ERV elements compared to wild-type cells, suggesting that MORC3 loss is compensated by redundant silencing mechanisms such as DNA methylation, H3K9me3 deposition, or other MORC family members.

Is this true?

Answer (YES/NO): NO